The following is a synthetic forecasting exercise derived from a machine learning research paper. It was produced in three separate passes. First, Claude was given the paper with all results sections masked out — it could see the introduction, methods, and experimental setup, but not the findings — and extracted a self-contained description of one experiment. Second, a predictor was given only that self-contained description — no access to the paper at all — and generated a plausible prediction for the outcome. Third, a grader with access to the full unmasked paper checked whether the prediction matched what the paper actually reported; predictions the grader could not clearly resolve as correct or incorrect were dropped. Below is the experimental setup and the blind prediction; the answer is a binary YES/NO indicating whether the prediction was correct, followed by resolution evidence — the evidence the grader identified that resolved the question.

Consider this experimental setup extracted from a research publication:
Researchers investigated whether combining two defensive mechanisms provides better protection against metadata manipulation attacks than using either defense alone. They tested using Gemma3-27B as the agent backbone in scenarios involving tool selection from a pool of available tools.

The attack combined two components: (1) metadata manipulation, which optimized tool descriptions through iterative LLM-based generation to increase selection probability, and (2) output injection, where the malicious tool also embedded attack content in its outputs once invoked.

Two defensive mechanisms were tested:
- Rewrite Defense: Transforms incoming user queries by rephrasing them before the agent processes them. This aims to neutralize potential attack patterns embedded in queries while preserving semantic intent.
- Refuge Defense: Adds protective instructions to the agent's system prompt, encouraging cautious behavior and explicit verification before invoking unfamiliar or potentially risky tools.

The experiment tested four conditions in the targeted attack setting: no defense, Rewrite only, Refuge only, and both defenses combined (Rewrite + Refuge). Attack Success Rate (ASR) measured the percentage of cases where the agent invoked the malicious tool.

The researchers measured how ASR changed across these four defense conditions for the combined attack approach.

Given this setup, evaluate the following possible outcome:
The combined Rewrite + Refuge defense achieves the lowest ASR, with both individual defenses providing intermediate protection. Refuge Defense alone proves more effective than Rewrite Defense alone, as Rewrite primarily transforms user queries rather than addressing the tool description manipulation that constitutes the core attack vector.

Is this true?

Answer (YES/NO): NO